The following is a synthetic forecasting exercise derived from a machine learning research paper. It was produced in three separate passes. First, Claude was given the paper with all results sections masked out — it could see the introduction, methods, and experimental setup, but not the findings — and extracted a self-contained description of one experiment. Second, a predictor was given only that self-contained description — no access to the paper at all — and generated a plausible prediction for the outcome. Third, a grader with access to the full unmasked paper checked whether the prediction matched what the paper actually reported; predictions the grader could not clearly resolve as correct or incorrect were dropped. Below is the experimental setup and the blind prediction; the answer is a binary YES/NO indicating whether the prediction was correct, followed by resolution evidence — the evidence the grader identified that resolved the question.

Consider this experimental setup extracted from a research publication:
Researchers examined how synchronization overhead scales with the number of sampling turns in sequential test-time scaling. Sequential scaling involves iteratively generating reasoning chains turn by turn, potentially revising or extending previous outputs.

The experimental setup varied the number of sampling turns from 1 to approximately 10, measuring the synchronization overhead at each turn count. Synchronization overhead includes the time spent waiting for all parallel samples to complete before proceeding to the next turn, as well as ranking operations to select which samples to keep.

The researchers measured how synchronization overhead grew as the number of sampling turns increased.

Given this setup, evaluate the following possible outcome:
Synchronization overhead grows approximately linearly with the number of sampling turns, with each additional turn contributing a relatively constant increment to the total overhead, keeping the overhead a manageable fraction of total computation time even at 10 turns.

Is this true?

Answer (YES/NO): NO